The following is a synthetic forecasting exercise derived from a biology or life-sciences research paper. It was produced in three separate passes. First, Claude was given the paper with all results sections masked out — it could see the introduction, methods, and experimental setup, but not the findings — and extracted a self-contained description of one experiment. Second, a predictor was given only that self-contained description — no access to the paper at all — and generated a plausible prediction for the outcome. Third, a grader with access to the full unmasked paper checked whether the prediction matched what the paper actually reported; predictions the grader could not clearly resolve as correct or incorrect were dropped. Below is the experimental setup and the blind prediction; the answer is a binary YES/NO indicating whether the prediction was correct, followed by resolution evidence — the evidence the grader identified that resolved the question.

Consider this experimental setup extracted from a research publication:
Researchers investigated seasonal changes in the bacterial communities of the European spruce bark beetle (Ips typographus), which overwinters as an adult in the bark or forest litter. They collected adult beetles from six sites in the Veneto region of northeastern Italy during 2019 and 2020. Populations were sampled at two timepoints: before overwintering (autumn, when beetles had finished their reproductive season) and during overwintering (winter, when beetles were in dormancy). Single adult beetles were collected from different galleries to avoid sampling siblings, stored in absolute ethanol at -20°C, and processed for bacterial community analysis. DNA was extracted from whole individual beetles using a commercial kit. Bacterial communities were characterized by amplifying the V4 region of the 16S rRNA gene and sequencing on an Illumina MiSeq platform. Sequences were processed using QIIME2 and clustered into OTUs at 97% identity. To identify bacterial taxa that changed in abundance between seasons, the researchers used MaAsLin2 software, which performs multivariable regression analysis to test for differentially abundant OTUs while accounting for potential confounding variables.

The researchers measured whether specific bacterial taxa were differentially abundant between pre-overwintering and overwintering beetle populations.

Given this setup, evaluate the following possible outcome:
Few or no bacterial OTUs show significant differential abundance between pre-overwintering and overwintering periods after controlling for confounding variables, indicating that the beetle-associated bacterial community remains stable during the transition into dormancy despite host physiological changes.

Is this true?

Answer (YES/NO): NO